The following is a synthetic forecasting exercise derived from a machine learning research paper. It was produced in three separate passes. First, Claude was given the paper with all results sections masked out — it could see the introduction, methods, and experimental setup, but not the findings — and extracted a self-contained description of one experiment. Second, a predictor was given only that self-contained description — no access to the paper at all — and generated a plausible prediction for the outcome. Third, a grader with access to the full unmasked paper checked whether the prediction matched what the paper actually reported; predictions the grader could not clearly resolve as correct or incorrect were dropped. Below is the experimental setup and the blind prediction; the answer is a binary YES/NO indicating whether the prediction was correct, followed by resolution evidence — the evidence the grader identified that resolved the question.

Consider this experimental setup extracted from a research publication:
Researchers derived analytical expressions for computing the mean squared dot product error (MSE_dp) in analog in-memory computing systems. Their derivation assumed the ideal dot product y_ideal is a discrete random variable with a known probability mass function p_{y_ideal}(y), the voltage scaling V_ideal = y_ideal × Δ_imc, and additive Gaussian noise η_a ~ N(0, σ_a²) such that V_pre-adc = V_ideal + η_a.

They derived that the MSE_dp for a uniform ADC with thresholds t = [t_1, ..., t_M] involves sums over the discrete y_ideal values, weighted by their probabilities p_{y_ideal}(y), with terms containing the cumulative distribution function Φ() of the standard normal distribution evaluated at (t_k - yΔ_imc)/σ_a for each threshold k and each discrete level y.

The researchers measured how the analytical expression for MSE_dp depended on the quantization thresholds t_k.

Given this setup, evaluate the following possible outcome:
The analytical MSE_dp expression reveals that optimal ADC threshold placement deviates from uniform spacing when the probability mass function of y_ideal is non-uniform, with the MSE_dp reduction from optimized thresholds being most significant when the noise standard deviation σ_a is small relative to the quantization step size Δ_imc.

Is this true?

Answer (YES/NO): NO